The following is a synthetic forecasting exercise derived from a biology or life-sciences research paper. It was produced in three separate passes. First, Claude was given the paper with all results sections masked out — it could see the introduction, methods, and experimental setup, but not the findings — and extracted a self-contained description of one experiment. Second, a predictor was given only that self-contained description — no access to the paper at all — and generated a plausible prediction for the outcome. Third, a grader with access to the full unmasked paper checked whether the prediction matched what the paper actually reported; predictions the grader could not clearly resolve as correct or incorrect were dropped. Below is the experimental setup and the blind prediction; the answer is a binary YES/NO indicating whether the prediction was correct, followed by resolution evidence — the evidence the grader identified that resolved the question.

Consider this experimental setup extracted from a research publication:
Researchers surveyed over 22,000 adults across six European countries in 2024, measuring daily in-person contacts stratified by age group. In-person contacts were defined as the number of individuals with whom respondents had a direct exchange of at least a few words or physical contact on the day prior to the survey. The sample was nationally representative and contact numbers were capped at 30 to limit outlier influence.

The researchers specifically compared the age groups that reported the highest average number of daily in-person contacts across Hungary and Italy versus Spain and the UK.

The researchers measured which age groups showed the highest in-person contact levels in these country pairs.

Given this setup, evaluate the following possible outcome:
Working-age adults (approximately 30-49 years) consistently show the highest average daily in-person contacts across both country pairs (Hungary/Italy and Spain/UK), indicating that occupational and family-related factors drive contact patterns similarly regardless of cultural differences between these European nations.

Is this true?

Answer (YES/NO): NO